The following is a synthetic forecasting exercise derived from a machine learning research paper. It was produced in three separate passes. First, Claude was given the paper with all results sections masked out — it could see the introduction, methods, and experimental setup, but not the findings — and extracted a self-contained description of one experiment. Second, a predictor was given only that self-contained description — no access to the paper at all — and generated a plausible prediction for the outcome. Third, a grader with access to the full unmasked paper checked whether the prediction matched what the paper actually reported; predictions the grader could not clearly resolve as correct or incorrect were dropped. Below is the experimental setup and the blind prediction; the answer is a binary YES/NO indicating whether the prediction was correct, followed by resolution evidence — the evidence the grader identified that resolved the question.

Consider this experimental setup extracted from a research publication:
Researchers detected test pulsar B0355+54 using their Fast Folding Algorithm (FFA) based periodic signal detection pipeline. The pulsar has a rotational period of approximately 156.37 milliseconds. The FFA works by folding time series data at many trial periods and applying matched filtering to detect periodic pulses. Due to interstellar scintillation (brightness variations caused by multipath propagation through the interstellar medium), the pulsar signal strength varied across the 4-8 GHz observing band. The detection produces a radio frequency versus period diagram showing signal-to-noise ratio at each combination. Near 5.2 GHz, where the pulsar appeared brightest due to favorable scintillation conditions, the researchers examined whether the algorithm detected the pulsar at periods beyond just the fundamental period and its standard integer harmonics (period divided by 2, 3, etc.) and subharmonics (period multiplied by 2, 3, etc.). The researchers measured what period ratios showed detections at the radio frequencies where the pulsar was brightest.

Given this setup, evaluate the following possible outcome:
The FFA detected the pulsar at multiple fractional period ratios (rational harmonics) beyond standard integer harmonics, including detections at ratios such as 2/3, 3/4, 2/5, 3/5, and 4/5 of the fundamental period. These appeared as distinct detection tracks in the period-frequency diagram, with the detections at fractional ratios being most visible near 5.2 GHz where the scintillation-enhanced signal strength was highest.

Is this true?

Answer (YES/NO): NO